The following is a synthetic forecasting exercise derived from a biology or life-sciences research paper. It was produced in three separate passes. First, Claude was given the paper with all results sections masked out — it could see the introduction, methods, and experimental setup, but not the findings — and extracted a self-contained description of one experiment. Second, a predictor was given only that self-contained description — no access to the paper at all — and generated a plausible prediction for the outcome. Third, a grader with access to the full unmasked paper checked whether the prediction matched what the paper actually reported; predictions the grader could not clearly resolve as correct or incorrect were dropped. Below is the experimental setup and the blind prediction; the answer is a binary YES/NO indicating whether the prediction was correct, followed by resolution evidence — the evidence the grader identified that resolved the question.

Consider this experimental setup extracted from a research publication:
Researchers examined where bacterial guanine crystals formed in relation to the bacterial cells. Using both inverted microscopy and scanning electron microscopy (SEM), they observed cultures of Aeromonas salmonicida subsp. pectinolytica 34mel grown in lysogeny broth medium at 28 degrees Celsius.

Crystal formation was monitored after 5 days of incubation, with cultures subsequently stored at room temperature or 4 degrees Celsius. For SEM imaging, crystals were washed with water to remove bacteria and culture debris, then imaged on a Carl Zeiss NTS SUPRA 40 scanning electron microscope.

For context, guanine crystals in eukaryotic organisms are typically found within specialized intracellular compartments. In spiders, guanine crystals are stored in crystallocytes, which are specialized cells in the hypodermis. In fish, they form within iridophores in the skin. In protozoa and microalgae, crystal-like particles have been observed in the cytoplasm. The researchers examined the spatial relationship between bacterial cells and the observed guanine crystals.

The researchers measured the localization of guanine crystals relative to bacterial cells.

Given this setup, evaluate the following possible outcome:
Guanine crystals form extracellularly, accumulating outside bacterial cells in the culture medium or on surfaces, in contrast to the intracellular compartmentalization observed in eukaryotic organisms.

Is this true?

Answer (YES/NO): YES